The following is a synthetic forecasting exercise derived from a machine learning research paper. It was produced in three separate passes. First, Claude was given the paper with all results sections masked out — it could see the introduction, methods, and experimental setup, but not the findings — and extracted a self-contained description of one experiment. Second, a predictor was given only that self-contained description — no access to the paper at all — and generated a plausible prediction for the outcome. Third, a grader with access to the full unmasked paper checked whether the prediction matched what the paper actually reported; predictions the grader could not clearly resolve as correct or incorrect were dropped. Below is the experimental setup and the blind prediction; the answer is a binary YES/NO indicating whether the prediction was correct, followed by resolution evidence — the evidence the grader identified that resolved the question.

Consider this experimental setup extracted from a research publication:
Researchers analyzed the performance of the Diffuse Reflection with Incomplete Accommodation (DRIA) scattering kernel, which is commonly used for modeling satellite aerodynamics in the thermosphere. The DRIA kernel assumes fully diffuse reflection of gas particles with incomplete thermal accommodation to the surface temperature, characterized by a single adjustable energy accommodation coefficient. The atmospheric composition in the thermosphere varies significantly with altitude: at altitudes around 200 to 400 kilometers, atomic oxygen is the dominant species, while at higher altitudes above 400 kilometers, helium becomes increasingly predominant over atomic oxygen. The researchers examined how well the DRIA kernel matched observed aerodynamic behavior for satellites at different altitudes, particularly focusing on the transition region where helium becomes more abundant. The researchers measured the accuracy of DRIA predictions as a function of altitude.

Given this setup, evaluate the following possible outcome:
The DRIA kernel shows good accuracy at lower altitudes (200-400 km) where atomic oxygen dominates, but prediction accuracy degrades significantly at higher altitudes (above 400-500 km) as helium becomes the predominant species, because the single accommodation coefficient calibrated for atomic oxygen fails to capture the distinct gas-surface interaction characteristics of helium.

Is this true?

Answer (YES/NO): YES